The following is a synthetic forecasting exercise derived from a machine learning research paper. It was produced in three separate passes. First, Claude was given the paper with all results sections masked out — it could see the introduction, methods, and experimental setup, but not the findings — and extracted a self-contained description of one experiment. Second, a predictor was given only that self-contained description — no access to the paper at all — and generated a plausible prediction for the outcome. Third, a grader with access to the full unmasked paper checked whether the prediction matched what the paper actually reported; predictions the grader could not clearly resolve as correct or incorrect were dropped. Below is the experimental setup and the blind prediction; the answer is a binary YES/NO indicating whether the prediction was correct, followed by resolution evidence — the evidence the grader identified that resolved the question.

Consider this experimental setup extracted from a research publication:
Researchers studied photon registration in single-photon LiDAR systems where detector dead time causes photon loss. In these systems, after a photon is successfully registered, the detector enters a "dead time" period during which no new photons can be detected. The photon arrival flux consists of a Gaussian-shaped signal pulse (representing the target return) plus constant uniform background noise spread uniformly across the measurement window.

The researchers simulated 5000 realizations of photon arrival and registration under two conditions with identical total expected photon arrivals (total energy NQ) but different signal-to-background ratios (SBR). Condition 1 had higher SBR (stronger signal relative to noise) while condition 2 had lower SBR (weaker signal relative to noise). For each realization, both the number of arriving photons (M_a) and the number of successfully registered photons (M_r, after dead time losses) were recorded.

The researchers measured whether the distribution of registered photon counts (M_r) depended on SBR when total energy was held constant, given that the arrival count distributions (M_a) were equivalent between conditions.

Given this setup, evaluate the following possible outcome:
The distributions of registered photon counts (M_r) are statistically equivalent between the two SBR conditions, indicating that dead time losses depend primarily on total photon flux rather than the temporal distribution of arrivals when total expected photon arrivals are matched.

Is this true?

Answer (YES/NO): NO